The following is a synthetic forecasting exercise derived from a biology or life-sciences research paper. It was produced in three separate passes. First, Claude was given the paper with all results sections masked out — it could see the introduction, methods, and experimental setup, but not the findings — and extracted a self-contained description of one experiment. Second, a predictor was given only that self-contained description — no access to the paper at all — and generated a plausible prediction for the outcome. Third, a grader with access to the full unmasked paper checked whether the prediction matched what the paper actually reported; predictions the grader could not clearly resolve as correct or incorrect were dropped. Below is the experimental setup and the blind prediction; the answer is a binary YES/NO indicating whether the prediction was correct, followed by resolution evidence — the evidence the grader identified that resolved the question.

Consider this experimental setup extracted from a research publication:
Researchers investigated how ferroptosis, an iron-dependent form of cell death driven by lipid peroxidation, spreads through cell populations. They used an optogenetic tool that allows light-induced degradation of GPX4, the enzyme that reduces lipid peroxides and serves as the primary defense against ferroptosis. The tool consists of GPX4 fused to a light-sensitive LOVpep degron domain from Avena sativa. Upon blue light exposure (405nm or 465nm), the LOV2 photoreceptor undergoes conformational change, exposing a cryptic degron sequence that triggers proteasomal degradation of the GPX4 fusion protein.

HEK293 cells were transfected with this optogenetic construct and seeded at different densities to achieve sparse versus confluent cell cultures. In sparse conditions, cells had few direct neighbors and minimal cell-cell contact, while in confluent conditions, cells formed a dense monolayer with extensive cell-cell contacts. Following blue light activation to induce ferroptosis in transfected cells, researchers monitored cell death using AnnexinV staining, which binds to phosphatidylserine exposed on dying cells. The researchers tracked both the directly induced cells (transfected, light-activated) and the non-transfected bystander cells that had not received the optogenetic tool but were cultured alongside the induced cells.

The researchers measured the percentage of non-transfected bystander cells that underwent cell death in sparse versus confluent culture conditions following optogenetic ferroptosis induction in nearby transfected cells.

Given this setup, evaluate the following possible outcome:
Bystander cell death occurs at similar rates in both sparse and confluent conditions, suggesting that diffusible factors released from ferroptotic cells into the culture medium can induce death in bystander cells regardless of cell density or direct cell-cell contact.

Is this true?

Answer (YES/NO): NO